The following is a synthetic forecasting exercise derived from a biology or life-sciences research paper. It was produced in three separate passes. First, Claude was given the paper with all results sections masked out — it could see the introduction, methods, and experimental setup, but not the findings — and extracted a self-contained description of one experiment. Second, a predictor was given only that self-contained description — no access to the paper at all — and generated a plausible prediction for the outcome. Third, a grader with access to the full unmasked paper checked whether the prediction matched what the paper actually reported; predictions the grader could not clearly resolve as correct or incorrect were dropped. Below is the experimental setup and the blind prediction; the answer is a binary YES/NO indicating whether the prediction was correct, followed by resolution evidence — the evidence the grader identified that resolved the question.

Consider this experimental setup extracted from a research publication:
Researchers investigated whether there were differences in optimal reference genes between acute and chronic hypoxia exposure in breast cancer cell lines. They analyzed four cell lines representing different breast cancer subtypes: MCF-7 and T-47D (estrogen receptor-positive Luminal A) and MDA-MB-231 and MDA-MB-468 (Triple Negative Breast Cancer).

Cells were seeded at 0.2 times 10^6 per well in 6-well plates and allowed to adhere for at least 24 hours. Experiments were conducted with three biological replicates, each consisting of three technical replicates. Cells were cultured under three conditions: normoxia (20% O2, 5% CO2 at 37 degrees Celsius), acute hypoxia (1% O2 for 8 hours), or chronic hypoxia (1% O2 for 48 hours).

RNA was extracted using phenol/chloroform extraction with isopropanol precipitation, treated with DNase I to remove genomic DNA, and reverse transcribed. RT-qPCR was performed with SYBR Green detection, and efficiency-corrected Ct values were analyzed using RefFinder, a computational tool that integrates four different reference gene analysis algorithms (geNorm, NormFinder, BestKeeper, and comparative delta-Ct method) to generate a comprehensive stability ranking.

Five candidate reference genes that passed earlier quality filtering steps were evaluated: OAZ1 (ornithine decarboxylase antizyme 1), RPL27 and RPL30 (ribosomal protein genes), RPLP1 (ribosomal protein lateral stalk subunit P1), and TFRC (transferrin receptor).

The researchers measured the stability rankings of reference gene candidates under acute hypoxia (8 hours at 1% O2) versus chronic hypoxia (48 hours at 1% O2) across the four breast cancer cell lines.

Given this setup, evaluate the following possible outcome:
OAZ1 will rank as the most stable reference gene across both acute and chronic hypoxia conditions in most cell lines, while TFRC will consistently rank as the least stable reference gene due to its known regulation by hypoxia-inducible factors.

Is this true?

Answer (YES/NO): NO